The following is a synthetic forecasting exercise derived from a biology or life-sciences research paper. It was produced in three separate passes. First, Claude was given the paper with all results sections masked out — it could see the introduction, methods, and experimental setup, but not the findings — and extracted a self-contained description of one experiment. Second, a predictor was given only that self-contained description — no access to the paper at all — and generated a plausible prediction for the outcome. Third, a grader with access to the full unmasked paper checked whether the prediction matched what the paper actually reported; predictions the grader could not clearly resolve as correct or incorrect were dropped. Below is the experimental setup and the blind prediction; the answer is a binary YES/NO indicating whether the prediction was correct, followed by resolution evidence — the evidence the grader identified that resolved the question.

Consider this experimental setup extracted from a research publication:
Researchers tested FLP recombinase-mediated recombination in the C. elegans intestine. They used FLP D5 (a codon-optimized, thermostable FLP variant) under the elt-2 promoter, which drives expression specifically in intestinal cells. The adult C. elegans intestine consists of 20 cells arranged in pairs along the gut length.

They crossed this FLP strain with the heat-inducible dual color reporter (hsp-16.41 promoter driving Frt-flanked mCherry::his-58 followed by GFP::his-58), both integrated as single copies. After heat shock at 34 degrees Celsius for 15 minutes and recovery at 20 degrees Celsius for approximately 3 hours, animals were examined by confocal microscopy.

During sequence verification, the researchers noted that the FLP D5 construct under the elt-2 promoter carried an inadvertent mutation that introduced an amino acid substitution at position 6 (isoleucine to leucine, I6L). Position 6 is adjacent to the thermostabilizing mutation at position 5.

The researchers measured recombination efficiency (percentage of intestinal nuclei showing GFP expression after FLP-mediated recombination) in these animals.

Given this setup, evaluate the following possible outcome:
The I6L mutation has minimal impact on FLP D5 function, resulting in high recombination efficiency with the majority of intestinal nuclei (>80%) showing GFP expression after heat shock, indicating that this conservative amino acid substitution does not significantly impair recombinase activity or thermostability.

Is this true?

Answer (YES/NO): YES